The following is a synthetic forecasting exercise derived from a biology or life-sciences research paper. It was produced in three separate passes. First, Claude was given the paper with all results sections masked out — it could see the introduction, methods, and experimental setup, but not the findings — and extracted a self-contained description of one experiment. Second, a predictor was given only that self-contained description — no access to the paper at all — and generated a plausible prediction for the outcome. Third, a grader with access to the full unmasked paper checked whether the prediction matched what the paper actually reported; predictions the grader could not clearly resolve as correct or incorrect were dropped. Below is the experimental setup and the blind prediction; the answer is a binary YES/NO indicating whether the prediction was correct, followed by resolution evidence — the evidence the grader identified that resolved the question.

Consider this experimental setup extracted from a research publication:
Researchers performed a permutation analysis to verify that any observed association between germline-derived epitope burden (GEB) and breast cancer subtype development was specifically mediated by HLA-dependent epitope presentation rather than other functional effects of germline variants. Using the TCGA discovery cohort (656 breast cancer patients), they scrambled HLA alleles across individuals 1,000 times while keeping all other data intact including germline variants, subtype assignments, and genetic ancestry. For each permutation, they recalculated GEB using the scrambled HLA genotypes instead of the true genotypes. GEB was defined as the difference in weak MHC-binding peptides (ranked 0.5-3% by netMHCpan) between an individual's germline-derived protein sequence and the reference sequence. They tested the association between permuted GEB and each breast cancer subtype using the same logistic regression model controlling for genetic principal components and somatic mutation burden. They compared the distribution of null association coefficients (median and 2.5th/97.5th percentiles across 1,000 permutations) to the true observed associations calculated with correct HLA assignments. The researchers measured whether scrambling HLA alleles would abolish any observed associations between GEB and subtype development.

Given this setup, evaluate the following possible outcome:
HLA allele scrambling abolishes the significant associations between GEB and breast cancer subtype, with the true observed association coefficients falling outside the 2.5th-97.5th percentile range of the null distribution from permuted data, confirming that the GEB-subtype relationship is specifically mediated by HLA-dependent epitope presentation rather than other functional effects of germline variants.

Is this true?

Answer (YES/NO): YES